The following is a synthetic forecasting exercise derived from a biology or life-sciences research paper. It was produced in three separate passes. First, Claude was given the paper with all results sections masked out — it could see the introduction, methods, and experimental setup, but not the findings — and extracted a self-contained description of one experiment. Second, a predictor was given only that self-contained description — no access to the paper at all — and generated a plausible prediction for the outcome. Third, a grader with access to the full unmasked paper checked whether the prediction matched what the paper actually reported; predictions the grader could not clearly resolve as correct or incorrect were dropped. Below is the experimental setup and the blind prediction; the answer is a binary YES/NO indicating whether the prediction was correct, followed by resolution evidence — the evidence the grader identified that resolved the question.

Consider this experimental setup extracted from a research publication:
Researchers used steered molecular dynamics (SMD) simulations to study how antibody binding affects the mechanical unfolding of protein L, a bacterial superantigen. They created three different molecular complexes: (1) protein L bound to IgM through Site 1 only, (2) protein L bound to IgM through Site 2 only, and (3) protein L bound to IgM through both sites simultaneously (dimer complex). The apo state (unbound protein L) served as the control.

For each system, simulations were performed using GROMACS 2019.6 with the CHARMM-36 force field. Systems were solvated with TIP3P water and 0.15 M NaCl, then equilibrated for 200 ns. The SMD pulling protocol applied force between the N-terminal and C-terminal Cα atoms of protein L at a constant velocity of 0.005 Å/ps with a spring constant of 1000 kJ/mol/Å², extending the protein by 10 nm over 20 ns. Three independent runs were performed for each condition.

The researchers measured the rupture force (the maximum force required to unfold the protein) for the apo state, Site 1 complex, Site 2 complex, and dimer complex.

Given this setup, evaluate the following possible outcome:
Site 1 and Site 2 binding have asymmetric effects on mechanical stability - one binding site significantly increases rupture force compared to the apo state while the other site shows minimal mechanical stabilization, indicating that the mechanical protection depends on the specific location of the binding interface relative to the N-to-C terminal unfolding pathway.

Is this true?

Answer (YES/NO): NO